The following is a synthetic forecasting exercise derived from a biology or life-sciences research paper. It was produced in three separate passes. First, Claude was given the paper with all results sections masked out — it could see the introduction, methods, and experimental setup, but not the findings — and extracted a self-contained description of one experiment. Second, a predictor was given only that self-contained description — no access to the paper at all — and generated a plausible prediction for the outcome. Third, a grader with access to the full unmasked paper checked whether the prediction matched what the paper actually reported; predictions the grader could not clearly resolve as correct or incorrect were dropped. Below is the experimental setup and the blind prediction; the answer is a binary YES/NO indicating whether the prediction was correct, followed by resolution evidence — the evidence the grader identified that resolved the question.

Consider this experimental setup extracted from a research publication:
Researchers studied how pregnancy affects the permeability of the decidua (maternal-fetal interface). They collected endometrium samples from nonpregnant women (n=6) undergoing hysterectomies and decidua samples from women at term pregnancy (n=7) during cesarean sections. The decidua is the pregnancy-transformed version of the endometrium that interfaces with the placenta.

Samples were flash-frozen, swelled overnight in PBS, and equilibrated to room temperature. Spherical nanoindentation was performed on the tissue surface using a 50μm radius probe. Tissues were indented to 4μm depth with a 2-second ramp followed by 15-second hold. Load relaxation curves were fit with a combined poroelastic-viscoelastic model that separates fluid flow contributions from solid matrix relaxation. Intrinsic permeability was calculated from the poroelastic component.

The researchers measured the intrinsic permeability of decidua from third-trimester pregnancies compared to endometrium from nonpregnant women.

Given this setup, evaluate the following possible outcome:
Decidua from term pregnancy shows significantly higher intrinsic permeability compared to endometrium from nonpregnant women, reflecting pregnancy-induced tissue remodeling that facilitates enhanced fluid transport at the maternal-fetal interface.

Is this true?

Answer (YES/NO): NO